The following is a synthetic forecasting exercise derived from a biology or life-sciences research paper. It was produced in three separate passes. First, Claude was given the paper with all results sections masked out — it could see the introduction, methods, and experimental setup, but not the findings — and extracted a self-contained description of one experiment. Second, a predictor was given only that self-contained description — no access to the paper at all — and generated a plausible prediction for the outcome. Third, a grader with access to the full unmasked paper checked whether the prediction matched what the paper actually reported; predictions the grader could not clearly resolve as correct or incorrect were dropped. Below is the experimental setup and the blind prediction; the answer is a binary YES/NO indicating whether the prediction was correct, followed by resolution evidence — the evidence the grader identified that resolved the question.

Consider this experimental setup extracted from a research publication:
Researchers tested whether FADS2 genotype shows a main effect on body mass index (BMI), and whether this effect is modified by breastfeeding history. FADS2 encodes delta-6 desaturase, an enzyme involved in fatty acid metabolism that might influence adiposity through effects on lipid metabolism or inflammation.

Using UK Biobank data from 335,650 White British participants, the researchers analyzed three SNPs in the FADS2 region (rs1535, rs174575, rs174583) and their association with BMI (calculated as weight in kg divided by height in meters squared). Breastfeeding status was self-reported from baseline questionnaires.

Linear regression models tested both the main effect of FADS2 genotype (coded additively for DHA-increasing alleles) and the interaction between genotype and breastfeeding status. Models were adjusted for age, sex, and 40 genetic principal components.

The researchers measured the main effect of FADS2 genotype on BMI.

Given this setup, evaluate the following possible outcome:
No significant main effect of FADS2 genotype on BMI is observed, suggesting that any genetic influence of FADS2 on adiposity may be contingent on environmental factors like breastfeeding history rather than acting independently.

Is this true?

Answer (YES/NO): NO